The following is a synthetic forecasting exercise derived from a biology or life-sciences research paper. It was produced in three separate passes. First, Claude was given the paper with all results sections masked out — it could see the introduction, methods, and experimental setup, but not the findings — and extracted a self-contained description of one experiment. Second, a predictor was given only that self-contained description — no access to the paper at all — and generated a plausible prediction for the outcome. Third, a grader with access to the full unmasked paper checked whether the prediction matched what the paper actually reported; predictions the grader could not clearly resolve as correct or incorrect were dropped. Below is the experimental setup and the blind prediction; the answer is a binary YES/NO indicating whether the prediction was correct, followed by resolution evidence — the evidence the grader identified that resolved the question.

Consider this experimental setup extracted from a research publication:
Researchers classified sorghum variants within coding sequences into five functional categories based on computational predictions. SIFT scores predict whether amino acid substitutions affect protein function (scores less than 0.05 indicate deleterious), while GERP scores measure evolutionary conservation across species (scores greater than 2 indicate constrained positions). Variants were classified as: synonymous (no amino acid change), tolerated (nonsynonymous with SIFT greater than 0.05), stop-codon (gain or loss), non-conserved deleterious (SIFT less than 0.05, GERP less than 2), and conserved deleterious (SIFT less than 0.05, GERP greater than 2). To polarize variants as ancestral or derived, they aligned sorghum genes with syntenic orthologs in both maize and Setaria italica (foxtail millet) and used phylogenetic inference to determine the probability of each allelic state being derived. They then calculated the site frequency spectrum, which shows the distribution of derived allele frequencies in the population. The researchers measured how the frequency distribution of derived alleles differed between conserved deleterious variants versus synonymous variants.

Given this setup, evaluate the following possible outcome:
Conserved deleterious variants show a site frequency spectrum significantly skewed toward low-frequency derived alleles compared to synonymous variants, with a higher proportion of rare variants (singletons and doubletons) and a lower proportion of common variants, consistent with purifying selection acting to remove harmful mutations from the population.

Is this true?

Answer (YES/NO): YES